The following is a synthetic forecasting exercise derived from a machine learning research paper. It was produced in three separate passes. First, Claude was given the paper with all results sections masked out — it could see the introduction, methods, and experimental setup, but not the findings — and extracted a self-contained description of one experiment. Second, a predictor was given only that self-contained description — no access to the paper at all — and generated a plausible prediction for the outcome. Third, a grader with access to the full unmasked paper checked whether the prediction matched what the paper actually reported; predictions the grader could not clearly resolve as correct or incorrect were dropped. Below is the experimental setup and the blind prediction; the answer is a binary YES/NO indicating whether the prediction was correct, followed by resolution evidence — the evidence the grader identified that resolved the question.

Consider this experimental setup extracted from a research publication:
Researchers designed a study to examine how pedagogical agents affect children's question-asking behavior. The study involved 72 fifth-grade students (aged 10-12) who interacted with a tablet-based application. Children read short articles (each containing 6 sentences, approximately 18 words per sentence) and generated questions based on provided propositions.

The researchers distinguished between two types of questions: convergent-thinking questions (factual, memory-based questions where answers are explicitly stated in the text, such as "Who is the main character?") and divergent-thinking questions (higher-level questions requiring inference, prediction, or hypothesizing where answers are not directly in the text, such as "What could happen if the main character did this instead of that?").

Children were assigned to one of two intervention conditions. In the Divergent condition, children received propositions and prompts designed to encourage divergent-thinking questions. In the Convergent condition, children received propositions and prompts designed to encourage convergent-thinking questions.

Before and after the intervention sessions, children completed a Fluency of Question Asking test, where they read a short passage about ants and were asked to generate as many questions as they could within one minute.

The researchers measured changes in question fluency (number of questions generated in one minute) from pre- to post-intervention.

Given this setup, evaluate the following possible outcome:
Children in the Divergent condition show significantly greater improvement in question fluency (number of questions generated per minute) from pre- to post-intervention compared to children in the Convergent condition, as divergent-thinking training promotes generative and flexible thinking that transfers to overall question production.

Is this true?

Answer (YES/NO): NO